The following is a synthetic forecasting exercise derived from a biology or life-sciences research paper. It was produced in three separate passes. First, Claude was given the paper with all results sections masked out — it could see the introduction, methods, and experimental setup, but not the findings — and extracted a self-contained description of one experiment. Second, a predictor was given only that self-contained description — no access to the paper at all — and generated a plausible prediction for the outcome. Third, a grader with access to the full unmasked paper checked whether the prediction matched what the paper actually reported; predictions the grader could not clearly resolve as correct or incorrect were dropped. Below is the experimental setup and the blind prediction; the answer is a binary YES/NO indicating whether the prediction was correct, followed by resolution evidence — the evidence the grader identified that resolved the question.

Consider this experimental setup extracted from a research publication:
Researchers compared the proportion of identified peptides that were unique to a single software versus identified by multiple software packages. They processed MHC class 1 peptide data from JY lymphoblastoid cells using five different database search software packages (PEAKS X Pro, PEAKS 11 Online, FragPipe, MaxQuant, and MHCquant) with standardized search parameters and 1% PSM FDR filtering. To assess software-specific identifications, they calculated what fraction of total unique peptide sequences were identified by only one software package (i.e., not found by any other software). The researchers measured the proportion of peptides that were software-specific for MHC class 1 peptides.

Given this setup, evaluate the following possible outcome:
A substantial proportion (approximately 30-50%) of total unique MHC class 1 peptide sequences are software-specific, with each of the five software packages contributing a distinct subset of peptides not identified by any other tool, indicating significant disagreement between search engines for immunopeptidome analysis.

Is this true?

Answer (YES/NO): NO